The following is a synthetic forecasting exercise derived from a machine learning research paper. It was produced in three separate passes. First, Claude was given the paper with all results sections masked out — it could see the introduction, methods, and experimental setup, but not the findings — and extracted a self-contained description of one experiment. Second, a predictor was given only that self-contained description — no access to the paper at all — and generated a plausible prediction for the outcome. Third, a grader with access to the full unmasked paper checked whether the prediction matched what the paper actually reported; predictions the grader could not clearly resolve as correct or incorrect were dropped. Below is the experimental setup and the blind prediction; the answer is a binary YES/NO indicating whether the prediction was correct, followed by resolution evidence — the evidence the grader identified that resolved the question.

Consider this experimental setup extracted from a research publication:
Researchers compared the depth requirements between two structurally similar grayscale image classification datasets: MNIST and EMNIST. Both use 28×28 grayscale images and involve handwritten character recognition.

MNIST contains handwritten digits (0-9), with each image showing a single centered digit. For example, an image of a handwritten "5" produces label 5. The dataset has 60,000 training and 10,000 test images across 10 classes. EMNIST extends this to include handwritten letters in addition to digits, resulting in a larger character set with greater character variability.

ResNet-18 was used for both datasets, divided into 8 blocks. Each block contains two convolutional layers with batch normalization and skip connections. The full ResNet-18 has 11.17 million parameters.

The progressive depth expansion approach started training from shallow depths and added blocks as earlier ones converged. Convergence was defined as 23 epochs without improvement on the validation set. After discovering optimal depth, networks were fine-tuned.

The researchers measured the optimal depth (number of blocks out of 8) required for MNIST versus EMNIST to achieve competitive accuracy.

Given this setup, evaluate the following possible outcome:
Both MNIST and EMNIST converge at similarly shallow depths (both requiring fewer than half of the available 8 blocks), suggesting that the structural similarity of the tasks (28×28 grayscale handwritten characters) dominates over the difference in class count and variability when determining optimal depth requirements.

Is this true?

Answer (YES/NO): YES